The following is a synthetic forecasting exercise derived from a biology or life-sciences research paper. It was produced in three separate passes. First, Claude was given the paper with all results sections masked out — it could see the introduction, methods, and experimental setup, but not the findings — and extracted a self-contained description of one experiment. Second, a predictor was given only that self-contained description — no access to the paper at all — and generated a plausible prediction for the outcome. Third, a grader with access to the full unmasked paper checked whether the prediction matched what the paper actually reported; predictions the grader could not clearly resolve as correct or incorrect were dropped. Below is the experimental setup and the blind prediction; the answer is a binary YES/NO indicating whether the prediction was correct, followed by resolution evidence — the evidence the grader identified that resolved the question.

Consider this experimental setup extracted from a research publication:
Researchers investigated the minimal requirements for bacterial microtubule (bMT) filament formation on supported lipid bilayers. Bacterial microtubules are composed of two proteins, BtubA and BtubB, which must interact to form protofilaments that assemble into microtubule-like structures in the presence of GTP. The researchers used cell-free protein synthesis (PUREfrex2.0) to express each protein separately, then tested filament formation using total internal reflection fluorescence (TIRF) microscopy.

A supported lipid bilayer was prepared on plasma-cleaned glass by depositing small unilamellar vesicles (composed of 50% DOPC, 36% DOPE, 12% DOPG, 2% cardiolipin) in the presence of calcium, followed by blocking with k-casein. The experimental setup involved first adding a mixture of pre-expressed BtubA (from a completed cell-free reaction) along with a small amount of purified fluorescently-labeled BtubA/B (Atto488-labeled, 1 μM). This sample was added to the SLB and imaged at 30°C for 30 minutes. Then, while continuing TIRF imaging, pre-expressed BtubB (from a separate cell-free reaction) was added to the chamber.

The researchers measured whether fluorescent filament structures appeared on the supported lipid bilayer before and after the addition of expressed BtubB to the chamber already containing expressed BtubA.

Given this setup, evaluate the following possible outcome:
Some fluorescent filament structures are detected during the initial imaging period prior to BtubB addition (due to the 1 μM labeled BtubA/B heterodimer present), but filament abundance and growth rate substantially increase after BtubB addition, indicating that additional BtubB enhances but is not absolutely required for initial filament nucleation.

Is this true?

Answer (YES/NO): NO